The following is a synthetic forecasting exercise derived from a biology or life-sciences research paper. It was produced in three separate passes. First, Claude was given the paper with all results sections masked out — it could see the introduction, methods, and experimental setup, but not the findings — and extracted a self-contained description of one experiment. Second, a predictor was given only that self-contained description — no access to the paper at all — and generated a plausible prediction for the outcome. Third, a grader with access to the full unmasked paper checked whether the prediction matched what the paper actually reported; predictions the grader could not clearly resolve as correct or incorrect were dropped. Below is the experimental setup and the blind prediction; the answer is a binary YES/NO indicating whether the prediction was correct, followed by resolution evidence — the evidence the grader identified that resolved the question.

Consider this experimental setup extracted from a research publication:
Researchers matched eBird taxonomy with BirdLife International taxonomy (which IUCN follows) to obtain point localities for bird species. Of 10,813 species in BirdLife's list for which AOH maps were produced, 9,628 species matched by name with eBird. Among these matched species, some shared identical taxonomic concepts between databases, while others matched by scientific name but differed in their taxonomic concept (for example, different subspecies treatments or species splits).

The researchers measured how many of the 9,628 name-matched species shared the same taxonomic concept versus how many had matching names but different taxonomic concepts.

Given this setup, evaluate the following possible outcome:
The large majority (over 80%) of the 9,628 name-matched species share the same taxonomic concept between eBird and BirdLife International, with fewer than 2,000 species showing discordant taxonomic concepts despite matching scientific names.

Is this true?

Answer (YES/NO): YES